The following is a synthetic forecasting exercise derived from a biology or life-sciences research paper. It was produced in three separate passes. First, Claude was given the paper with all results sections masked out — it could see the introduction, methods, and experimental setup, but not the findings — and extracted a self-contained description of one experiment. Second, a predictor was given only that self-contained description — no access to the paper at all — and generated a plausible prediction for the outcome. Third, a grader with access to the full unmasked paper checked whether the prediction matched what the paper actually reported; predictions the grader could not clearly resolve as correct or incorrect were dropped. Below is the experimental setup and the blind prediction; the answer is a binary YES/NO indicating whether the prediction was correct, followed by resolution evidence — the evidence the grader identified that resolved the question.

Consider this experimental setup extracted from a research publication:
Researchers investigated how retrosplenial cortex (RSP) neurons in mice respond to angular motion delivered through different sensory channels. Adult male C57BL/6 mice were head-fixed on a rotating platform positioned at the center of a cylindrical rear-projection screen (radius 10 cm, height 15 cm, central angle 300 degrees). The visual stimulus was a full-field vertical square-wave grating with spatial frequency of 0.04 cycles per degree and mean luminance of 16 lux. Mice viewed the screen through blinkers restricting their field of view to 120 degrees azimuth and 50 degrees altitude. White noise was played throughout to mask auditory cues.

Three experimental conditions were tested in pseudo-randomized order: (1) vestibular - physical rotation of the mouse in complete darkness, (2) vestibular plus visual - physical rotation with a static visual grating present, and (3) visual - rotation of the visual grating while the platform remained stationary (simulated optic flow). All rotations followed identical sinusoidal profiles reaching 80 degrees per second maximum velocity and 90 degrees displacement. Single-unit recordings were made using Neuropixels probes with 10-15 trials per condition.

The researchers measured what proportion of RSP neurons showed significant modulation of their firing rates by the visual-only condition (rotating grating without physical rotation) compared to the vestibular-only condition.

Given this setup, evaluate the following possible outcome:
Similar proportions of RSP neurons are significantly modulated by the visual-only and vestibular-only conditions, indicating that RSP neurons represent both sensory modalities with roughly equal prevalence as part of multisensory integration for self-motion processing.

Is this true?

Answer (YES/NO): NO